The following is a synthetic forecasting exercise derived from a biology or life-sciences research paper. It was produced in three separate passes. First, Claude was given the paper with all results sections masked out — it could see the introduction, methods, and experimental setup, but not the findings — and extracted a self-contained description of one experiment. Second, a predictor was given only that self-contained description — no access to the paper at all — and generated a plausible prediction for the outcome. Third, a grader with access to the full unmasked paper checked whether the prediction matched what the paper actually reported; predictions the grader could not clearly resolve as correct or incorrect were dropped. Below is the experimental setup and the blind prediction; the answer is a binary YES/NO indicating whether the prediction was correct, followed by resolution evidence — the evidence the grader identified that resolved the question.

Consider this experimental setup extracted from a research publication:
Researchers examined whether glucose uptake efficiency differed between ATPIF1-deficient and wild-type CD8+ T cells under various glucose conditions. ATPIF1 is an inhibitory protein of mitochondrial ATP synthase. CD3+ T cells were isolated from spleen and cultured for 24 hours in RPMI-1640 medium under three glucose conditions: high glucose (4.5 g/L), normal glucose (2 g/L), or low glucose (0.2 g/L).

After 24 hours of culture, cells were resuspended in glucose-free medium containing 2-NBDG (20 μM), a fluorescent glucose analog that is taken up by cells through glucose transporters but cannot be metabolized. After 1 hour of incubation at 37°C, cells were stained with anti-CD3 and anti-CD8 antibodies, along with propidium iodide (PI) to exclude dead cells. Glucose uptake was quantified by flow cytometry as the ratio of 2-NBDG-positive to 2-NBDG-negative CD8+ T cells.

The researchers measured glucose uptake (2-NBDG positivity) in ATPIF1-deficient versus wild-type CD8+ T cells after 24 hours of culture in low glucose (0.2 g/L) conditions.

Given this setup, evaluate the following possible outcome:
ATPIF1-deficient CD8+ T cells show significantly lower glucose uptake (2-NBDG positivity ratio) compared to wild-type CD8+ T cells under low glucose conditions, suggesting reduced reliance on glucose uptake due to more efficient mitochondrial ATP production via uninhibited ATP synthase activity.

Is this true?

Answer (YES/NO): NO